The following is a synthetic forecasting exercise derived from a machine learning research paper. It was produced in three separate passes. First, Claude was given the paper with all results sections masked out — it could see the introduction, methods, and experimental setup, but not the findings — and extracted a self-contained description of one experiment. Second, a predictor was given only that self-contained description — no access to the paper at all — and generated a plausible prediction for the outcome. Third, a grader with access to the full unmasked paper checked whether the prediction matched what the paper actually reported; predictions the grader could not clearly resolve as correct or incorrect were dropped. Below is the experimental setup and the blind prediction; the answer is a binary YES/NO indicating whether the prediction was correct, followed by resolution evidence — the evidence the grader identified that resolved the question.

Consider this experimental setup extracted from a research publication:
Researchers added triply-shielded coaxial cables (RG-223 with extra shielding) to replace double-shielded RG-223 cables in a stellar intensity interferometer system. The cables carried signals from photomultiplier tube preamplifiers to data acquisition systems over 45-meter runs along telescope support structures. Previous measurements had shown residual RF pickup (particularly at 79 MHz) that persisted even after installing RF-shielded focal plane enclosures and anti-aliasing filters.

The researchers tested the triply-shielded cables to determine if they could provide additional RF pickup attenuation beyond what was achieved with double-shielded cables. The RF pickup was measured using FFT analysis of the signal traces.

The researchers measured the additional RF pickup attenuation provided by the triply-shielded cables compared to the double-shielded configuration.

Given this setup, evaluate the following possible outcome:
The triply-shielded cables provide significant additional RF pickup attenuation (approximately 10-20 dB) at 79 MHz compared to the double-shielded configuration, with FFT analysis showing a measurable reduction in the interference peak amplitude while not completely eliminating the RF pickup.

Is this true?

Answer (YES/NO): NO